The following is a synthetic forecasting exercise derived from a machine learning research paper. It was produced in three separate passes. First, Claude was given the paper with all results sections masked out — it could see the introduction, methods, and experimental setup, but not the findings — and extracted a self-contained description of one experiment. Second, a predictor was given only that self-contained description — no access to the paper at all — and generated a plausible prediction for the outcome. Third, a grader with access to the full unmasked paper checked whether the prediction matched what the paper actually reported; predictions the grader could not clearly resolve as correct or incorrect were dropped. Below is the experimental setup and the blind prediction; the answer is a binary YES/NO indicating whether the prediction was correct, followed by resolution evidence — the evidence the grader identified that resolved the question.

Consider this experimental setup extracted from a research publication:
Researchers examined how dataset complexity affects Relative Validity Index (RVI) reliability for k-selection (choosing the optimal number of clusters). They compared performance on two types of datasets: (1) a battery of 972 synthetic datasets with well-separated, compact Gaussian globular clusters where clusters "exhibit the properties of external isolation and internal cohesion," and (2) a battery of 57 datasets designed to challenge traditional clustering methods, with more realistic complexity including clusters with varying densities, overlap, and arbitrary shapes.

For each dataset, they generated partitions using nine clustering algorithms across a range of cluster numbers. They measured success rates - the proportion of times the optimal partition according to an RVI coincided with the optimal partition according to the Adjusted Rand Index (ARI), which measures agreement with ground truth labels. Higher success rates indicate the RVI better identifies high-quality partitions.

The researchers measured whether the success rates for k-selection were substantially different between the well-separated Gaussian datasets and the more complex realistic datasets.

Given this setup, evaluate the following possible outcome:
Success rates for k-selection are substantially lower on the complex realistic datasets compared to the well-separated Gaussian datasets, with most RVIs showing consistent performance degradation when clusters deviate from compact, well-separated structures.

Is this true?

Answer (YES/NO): YES